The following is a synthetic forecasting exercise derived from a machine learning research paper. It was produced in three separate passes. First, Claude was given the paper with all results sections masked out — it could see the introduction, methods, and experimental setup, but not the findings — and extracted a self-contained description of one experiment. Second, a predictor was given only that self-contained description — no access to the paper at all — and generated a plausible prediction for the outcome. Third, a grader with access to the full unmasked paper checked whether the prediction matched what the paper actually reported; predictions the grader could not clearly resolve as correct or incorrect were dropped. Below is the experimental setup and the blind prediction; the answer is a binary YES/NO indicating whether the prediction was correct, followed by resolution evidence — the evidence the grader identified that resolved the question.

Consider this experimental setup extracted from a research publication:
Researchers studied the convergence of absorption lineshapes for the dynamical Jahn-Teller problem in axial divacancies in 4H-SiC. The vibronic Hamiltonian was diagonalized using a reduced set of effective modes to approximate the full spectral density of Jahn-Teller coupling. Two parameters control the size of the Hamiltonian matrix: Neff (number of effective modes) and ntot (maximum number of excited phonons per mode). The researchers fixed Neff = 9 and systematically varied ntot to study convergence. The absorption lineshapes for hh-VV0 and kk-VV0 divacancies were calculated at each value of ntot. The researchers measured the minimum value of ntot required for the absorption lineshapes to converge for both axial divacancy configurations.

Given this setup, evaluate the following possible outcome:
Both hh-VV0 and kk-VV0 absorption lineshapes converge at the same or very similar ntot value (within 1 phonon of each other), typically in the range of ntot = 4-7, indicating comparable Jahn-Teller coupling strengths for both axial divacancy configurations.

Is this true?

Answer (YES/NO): YES